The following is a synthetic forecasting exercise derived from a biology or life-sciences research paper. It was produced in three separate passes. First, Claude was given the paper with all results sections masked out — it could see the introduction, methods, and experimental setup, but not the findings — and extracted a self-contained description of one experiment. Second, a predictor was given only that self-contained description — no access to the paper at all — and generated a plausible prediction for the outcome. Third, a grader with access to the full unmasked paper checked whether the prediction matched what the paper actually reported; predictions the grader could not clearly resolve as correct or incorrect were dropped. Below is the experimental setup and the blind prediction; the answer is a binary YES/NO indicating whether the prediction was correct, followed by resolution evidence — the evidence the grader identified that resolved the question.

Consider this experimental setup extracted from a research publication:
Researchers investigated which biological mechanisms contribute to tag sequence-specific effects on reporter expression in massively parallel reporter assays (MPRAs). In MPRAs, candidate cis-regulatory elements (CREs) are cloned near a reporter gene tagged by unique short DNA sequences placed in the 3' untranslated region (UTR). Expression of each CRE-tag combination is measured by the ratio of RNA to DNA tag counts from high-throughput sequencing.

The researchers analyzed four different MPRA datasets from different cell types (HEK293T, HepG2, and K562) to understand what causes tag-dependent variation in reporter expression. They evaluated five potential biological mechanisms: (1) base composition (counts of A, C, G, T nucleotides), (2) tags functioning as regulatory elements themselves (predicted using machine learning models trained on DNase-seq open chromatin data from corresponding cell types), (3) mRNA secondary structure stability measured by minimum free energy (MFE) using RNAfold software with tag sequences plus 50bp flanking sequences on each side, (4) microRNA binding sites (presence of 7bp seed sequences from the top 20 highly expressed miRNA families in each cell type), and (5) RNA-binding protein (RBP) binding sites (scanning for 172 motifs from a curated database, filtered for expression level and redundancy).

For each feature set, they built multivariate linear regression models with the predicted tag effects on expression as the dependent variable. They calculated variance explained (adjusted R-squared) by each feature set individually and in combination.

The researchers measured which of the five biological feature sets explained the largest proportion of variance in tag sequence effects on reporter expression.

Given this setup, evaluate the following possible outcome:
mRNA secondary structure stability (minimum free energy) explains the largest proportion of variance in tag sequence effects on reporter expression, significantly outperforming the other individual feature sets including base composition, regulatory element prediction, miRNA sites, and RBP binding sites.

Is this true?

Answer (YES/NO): NO